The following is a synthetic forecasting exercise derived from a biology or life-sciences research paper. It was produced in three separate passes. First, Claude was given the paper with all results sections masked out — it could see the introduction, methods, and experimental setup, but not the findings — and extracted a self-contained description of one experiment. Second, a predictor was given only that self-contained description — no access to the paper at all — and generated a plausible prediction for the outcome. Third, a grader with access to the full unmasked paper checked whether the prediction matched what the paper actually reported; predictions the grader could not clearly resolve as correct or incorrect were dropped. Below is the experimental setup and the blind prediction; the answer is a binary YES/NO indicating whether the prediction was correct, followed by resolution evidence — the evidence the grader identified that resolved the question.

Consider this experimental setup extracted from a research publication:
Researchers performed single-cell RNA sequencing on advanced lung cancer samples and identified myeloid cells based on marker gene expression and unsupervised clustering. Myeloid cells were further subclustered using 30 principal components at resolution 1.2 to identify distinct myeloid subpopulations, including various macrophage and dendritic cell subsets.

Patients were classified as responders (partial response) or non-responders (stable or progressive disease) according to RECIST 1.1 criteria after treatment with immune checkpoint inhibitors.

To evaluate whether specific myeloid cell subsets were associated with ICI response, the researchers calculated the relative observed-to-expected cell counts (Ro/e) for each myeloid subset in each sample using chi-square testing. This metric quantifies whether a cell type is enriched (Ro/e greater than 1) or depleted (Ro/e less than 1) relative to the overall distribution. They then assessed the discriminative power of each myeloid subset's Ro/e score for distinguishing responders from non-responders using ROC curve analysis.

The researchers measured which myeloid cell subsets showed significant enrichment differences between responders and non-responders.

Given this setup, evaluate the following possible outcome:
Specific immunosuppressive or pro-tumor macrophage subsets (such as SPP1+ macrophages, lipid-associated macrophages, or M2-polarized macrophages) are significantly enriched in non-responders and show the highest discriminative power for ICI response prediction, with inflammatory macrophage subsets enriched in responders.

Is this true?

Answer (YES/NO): NO